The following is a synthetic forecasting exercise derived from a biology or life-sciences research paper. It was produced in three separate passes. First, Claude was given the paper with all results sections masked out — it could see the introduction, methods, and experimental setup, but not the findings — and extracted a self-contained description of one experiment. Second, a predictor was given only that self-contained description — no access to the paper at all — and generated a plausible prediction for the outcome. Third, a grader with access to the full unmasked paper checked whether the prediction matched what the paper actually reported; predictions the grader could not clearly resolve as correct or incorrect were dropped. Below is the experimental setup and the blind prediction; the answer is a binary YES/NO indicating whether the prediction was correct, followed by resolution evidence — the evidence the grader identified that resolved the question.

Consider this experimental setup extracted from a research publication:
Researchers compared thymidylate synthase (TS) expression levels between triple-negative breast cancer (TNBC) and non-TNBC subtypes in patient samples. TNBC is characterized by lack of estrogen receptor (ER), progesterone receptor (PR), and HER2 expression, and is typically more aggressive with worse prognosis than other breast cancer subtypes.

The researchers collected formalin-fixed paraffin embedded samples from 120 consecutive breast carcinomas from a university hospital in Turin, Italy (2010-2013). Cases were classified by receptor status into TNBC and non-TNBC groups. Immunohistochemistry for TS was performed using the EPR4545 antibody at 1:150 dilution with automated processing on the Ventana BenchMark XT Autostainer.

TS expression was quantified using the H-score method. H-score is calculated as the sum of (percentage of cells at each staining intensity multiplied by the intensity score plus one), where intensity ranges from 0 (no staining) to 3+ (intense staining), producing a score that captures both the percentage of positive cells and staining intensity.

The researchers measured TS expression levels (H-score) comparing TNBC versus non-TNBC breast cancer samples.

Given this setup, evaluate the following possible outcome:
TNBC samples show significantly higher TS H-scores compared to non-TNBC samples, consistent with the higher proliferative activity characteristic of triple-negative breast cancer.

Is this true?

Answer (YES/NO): YES